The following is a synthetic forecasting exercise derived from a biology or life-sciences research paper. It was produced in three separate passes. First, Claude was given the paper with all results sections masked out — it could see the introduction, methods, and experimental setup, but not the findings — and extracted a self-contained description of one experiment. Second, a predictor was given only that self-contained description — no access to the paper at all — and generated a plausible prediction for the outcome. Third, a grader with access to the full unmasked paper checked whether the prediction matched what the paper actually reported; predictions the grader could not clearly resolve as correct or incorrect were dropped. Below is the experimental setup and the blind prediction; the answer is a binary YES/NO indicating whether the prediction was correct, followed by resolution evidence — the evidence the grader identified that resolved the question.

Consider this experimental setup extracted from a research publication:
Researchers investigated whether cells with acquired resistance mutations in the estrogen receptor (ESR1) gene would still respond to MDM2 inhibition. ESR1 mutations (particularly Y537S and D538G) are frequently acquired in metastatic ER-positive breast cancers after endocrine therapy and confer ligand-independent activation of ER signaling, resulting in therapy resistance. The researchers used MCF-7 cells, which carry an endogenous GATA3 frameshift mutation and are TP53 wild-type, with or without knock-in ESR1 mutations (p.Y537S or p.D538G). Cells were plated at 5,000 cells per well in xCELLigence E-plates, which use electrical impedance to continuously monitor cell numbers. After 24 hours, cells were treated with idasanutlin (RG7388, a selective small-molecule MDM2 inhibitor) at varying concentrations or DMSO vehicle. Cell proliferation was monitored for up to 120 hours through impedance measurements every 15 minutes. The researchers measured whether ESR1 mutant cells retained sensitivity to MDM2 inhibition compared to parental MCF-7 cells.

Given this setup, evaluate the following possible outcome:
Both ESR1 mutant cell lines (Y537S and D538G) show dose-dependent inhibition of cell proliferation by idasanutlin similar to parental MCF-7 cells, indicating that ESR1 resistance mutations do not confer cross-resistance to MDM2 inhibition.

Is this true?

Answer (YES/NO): YES